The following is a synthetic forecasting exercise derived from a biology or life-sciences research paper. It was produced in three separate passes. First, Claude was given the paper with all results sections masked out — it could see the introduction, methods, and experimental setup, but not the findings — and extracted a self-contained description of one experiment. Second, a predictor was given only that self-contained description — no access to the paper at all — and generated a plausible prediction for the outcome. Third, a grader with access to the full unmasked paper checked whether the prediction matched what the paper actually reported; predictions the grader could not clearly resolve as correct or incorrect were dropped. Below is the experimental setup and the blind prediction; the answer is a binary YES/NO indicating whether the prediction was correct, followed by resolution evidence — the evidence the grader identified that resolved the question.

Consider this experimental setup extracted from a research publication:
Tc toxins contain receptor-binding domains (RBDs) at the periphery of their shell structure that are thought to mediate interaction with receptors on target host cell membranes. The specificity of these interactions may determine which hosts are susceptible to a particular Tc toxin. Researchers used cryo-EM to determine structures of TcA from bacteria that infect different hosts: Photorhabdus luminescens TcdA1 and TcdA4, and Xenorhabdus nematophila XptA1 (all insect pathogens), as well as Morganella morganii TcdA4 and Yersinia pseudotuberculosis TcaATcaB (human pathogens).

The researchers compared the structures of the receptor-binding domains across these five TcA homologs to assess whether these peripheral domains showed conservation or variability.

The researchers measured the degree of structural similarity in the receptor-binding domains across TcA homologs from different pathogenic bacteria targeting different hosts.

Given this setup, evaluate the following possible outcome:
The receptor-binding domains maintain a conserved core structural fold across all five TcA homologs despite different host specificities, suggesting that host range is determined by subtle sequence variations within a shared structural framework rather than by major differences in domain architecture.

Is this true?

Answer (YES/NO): NO